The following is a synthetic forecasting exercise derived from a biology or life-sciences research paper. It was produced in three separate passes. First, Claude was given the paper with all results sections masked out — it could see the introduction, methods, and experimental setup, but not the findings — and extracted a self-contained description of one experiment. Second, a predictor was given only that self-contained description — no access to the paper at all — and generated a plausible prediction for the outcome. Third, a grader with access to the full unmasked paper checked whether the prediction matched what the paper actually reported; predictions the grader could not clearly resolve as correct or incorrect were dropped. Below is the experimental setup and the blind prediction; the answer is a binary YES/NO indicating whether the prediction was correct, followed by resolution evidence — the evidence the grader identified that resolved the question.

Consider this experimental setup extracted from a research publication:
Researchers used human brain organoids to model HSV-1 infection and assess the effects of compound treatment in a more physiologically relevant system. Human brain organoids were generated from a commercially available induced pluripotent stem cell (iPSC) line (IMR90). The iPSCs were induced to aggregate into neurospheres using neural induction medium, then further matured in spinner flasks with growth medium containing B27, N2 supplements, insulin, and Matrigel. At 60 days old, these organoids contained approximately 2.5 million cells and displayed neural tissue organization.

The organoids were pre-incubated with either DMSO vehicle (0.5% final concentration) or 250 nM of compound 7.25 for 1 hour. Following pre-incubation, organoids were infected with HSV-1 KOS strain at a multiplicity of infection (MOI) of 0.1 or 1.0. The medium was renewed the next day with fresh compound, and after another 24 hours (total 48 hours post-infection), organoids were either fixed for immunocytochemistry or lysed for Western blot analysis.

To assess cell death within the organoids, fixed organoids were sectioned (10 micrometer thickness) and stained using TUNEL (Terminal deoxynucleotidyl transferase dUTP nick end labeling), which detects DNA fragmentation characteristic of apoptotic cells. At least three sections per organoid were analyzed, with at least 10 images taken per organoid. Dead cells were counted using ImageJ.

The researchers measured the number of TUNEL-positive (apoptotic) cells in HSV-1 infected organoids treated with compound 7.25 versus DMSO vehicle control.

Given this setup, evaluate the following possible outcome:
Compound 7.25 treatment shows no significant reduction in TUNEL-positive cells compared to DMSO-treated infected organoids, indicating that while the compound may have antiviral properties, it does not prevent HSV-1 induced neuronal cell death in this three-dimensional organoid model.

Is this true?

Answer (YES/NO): NO